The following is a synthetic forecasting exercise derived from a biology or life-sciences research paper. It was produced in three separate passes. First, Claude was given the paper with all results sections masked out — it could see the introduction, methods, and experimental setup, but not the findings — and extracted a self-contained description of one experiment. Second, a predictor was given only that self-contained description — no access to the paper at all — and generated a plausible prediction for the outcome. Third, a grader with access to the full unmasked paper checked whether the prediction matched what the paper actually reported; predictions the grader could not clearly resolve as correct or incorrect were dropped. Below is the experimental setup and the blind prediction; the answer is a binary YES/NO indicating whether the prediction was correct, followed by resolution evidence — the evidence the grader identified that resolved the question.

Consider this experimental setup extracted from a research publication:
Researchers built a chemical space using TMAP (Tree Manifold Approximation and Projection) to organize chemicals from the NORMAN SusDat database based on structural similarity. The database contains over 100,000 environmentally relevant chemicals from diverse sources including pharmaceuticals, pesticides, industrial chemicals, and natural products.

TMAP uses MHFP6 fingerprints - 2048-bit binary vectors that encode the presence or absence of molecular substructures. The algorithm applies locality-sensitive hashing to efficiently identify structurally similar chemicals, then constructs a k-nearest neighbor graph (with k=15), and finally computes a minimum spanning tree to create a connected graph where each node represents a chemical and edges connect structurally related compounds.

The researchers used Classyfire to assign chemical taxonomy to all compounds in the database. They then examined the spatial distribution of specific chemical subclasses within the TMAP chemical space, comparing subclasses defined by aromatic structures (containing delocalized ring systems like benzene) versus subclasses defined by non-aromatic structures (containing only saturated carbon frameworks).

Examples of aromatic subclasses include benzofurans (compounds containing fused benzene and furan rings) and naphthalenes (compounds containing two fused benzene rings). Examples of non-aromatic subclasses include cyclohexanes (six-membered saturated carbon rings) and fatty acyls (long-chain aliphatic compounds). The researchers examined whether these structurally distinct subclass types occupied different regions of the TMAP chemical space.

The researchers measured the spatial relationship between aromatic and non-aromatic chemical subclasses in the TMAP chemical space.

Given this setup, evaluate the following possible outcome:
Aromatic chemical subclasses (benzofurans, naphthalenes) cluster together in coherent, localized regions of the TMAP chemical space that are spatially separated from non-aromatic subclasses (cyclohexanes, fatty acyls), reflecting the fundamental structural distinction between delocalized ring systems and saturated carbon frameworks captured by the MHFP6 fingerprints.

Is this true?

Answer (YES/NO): YES